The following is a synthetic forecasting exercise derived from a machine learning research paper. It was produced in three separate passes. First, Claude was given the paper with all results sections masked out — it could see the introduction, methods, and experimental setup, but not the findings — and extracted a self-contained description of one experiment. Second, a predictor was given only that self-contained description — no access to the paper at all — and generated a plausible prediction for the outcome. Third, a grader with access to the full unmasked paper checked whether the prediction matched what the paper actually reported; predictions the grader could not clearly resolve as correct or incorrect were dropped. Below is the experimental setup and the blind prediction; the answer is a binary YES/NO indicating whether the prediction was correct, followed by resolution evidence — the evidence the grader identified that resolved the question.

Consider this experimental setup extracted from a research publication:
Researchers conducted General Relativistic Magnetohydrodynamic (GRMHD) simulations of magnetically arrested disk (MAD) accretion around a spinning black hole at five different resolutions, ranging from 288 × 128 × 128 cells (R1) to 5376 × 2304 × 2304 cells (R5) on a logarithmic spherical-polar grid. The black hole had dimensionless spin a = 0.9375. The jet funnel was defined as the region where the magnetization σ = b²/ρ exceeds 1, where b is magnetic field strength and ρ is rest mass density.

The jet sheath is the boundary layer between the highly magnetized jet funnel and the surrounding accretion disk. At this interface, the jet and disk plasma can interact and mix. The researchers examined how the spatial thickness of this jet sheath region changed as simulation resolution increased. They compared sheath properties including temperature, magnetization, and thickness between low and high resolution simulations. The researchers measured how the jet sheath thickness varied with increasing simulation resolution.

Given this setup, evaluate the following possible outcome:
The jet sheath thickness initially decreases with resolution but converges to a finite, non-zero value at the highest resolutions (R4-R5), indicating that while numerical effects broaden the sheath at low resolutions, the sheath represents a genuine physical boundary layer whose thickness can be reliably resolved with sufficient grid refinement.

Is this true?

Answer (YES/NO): NO